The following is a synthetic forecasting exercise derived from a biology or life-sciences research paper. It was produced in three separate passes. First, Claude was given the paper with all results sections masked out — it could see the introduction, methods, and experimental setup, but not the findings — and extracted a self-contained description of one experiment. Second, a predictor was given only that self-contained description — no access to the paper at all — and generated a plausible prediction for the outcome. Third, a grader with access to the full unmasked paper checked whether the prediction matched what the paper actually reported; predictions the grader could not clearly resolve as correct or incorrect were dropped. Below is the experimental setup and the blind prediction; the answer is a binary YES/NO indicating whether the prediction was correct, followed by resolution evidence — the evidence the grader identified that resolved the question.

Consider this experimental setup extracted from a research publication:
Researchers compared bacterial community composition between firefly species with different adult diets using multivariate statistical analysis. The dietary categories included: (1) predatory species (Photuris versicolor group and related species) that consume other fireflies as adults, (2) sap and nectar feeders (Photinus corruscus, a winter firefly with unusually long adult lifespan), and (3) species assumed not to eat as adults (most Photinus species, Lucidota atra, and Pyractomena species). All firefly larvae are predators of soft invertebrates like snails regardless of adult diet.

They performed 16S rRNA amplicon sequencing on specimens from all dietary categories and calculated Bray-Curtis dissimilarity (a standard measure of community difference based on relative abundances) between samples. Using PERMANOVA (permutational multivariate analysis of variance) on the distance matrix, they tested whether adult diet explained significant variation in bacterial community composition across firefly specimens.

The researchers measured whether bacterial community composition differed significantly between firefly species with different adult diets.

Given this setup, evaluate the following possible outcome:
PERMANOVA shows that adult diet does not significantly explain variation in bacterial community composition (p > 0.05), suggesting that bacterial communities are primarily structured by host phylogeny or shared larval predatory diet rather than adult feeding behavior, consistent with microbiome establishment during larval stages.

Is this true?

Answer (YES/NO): YES